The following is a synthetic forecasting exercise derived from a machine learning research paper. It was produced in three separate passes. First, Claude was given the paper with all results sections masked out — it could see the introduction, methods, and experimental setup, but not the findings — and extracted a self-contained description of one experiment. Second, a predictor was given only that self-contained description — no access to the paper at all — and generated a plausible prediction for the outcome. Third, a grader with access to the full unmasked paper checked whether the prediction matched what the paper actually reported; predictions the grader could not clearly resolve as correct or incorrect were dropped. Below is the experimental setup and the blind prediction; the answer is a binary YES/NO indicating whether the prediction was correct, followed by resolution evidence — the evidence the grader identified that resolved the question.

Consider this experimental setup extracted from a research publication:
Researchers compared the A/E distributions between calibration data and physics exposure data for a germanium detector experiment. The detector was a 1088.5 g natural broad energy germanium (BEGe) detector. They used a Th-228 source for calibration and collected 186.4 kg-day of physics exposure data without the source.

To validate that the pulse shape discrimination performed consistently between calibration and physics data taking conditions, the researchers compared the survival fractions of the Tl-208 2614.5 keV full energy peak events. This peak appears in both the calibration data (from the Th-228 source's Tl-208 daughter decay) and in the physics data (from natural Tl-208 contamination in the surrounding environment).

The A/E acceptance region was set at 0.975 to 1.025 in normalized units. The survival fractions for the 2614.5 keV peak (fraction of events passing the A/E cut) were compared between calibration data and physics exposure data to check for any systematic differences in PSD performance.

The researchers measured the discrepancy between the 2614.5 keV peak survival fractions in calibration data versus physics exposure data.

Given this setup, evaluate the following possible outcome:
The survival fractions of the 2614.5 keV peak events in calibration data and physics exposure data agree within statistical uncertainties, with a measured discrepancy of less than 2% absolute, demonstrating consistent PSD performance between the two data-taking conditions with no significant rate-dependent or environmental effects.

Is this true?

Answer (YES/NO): YES